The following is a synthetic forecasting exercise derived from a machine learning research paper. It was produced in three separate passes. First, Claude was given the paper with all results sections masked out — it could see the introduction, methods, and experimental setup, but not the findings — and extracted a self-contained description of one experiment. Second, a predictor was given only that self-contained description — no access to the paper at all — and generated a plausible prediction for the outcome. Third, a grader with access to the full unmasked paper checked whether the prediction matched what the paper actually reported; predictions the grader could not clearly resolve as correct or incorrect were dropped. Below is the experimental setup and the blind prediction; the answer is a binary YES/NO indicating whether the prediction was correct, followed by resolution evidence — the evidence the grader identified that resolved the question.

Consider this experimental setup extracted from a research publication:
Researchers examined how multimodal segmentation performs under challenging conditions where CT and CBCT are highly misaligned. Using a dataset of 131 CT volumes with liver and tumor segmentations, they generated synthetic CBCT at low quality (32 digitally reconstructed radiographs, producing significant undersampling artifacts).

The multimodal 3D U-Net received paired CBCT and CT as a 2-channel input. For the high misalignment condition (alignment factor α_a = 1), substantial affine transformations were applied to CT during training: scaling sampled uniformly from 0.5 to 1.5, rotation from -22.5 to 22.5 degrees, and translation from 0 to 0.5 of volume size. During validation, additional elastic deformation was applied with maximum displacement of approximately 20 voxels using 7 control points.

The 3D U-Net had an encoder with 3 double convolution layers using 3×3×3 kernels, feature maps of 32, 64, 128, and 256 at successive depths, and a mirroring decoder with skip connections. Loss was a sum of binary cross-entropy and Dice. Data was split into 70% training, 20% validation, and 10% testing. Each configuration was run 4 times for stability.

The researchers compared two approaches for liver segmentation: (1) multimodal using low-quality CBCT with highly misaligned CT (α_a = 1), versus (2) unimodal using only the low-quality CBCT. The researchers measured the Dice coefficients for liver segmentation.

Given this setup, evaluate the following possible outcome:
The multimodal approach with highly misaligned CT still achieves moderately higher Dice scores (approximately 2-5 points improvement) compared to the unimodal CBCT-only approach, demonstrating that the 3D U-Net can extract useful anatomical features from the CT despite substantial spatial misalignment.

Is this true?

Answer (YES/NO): YES